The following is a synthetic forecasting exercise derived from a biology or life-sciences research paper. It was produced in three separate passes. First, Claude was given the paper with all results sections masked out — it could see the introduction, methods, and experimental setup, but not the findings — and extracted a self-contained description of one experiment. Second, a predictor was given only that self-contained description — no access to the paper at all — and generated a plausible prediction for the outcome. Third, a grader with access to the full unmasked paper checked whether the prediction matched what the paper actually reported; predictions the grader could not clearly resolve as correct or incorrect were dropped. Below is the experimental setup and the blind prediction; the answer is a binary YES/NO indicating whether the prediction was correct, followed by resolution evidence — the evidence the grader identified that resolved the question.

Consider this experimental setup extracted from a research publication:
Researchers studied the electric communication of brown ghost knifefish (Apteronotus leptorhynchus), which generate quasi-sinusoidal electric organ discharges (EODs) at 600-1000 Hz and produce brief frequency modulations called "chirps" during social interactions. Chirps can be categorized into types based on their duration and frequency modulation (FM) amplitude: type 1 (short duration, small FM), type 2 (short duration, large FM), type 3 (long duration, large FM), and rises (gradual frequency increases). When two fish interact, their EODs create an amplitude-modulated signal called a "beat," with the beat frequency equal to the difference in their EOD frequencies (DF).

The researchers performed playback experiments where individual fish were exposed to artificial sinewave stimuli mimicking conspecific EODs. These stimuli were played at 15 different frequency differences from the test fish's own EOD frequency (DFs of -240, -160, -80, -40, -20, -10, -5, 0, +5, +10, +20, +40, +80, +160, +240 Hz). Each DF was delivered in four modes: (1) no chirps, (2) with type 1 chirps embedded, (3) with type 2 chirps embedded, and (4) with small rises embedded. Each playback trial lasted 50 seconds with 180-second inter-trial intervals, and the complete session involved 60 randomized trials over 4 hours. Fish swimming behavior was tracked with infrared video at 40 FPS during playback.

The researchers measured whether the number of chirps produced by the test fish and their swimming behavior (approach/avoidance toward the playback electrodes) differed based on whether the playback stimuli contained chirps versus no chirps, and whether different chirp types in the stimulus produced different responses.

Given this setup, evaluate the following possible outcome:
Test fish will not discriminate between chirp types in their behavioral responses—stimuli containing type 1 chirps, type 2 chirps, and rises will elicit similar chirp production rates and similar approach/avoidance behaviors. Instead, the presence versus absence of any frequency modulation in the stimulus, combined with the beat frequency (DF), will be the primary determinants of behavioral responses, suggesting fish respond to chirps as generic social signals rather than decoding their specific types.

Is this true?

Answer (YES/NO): NO